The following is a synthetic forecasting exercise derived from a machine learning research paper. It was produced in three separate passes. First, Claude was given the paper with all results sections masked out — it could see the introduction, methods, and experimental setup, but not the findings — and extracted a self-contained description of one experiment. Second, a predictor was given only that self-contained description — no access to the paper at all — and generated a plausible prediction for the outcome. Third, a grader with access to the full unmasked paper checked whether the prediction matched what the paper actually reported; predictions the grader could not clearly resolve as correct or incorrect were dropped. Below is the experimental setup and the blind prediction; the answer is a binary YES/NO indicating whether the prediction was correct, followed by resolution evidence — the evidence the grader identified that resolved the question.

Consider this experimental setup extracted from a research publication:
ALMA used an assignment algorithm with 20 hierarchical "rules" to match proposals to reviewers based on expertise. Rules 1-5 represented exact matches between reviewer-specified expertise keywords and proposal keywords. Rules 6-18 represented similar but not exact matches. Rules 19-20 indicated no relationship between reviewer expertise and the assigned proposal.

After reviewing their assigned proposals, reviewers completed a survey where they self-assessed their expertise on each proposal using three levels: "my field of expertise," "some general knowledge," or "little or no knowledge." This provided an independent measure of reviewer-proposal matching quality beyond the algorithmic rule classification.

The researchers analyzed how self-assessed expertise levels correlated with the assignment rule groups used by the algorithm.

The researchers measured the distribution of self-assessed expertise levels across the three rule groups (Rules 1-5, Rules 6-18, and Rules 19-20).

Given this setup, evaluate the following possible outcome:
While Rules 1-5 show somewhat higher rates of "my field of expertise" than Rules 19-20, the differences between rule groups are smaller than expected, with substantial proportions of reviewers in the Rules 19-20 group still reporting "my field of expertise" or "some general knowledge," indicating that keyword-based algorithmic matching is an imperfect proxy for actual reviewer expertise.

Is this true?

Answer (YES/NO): NO